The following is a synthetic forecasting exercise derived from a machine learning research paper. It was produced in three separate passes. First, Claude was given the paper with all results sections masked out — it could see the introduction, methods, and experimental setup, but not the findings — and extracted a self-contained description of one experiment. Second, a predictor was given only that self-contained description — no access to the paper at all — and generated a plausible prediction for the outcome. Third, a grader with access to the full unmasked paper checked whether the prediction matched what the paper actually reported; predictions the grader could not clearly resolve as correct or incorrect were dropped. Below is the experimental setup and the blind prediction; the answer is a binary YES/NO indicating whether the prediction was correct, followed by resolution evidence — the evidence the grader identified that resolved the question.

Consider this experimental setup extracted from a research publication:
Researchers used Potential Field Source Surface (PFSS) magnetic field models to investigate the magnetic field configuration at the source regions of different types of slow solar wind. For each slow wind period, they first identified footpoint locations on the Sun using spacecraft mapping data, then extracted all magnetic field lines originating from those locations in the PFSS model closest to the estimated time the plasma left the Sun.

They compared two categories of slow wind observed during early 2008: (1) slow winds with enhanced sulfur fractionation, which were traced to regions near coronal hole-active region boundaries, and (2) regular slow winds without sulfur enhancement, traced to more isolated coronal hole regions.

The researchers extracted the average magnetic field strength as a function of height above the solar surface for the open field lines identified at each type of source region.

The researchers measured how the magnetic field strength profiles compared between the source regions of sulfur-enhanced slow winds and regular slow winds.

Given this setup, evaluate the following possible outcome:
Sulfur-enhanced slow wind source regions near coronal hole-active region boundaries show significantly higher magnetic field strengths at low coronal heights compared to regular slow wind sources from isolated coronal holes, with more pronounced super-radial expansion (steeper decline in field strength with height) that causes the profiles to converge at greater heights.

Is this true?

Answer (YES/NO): NO